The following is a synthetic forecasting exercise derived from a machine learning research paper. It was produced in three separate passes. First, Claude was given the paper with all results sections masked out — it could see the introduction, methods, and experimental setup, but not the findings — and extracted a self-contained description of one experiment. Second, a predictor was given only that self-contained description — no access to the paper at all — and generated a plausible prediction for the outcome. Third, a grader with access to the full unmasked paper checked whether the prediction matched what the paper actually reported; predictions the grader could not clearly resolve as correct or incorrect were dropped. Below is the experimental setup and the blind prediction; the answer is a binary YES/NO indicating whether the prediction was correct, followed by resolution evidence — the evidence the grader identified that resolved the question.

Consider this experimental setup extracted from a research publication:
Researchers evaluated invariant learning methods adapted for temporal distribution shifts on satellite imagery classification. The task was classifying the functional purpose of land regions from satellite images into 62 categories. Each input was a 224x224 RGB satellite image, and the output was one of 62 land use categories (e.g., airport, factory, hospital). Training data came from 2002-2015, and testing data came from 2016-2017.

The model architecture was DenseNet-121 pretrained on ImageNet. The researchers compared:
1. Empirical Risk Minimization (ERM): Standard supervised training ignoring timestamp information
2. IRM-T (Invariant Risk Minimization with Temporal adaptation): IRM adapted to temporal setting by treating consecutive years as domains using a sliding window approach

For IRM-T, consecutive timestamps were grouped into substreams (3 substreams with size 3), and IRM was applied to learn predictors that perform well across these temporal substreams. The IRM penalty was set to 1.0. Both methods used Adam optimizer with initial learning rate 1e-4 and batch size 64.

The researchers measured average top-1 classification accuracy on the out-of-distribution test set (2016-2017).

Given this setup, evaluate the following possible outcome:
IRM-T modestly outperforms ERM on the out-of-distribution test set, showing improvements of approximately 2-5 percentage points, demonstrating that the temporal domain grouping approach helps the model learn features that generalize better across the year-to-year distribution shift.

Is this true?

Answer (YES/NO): NO